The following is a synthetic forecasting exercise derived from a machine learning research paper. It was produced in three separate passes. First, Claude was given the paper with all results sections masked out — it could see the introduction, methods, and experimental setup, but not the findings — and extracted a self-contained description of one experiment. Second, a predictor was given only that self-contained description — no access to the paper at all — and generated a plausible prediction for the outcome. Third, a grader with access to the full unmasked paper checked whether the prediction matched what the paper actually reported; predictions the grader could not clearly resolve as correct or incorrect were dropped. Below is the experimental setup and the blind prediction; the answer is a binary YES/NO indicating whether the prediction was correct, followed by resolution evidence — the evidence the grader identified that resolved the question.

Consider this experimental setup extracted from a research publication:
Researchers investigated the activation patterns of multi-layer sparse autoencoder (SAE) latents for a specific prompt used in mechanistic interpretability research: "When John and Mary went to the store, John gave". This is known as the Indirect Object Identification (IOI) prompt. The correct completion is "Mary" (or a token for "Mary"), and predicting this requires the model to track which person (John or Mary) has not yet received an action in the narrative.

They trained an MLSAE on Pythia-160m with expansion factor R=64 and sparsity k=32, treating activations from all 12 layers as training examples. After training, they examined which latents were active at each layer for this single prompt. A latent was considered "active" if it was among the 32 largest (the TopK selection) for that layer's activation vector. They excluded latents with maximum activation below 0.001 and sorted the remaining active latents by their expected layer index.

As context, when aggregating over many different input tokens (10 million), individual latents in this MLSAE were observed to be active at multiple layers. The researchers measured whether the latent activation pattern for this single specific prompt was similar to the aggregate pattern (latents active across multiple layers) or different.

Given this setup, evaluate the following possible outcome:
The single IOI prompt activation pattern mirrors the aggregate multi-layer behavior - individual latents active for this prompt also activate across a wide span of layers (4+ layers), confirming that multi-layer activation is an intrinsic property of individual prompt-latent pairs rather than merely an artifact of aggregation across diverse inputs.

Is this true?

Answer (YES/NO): NO